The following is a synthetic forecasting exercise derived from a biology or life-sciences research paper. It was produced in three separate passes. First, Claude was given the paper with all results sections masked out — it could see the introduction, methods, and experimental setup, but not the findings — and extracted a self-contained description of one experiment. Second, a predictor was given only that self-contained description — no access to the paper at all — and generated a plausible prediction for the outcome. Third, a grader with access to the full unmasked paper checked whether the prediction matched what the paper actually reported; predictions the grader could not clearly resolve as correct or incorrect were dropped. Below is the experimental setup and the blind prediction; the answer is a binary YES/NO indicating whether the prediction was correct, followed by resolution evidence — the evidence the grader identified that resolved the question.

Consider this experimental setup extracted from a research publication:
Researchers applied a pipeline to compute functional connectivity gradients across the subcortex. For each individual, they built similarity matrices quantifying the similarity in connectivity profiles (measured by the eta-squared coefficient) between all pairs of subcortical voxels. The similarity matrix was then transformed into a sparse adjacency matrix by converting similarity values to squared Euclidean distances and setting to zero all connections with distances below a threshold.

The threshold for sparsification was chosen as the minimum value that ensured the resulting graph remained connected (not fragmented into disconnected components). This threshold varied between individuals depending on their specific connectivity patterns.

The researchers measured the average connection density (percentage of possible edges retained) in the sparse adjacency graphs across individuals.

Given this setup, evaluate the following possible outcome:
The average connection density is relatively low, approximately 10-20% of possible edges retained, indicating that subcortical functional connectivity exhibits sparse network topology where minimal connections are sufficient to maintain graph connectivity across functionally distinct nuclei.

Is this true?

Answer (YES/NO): NO